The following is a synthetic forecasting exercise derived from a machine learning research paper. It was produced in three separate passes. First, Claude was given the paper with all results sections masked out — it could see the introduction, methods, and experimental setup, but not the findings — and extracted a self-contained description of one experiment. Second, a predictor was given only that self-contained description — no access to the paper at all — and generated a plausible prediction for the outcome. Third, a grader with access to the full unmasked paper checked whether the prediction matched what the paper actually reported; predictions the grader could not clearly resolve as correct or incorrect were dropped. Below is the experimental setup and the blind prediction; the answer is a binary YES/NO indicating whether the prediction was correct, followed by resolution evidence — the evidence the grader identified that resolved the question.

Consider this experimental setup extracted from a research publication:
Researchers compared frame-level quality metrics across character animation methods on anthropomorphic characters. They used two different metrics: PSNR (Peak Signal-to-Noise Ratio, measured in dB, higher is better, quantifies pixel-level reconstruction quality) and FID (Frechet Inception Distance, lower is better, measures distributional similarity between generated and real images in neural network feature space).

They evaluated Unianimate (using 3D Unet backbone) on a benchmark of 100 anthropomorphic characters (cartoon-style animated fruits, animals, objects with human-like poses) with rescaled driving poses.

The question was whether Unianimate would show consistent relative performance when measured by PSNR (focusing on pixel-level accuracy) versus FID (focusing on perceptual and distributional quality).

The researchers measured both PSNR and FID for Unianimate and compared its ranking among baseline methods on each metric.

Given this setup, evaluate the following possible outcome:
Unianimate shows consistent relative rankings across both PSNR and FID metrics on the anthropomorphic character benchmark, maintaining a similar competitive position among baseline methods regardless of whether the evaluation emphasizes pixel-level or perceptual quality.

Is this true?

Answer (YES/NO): YES